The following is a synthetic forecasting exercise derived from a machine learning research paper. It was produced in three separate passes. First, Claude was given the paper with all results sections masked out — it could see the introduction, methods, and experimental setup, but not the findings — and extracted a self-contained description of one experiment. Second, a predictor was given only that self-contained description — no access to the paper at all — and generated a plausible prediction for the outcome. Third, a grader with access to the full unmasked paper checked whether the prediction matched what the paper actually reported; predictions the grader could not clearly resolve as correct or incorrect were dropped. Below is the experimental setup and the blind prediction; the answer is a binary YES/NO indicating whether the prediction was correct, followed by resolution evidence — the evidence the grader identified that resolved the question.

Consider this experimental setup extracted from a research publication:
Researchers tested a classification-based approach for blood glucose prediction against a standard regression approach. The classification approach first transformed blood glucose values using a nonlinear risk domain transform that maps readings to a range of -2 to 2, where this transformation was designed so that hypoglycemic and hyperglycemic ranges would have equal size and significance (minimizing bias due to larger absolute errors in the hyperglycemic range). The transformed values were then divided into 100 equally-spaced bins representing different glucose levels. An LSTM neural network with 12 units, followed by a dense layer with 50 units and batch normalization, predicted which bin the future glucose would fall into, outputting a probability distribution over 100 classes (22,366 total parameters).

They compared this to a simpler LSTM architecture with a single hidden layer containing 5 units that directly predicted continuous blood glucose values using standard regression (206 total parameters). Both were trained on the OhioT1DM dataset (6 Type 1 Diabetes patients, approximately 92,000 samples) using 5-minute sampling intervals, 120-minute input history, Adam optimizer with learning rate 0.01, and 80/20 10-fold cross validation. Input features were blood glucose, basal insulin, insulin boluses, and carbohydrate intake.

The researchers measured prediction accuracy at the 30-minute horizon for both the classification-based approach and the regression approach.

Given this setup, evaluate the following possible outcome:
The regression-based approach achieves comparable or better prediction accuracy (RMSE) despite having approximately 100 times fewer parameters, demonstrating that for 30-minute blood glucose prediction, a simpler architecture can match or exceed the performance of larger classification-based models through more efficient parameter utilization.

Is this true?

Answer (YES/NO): YES